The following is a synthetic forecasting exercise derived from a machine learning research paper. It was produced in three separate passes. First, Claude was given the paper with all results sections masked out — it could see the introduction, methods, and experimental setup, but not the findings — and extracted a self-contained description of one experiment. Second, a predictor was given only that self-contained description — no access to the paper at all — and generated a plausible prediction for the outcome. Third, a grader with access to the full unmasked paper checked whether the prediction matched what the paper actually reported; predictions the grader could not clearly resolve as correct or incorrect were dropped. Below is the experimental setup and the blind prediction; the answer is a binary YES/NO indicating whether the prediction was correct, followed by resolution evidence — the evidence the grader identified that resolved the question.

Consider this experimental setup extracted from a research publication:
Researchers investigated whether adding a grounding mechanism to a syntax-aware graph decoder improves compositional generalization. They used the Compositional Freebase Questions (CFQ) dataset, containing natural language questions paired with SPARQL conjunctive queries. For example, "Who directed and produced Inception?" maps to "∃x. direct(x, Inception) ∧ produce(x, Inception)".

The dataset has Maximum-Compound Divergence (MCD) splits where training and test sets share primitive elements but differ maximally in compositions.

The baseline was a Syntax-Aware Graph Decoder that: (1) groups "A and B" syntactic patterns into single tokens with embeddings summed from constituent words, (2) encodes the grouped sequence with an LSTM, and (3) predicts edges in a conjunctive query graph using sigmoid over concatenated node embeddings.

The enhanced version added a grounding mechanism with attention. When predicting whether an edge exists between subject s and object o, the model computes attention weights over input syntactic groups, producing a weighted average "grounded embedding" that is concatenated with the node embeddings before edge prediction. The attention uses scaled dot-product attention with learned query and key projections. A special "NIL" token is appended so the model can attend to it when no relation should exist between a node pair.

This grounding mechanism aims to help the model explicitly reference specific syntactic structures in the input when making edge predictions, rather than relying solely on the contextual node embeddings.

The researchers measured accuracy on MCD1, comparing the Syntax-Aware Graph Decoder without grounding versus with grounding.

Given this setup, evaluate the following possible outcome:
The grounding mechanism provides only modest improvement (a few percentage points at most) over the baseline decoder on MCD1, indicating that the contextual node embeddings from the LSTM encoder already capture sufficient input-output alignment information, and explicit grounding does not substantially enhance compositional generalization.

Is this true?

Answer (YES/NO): NO